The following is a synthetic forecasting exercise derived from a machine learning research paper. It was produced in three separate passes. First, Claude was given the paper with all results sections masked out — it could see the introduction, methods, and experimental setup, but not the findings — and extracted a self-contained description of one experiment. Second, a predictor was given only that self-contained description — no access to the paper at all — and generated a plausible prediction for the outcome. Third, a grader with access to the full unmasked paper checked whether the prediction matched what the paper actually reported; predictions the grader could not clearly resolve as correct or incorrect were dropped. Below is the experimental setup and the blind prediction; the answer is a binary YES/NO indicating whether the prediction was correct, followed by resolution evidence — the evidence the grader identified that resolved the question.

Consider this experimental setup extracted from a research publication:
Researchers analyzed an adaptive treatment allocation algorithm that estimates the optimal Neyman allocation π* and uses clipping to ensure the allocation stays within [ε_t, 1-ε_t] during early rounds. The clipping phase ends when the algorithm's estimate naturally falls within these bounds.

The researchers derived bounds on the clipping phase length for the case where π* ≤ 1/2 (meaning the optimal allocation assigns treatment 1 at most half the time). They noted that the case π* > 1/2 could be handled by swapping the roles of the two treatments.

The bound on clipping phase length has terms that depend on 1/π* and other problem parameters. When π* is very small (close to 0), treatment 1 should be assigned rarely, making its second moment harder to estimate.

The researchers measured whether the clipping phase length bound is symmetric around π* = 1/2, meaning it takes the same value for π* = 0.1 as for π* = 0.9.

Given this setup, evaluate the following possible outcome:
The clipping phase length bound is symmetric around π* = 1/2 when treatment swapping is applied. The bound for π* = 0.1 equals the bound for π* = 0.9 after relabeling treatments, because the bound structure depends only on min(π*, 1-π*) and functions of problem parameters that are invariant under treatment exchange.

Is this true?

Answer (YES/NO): NO